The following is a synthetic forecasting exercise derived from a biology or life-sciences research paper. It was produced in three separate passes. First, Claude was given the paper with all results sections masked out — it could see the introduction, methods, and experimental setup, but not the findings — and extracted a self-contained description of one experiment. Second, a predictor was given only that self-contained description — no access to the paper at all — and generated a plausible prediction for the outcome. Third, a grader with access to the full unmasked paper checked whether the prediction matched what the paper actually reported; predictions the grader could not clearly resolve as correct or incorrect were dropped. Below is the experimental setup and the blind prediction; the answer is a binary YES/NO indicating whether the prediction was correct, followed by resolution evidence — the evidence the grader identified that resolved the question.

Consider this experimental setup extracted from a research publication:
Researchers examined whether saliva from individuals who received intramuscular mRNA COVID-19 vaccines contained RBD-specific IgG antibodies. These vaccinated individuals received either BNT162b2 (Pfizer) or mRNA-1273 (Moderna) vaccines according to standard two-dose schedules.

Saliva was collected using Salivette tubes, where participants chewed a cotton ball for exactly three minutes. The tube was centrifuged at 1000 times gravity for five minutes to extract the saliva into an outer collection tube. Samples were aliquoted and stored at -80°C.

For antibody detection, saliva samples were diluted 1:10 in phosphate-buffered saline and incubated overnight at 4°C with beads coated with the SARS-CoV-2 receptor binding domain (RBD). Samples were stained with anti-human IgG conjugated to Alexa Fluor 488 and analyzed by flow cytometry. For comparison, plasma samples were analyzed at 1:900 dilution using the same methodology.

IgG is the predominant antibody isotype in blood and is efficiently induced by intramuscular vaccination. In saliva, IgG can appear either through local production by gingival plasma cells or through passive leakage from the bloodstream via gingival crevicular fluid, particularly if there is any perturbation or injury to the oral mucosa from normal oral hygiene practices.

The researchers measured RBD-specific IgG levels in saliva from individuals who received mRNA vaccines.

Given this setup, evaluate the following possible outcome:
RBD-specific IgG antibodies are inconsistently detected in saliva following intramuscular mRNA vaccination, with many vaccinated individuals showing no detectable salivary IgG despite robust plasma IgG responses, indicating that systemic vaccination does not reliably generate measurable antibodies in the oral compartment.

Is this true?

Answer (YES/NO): NO